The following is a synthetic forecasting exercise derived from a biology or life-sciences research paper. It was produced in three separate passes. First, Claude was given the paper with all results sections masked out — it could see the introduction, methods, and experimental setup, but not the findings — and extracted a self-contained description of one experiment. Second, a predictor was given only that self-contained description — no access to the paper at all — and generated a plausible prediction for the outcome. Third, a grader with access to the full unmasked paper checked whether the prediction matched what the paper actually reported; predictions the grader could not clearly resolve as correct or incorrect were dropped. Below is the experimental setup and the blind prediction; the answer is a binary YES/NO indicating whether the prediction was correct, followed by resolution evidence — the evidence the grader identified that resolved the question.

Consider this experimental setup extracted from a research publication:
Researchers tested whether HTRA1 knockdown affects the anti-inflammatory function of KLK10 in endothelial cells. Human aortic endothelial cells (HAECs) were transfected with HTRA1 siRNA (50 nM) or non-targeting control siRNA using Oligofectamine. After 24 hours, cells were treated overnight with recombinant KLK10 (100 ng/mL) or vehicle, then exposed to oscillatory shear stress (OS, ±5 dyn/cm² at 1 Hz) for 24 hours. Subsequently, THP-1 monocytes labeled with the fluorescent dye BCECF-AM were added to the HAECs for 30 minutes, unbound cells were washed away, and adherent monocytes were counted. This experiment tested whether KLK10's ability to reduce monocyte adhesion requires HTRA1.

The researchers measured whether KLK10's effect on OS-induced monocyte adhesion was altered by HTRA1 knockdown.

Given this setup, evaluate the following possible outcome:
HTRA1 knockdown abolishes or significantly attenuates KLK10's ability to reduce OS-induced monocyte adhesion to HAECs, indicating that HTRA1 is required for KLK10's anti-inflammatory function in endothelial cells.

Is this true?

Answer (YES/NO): YES